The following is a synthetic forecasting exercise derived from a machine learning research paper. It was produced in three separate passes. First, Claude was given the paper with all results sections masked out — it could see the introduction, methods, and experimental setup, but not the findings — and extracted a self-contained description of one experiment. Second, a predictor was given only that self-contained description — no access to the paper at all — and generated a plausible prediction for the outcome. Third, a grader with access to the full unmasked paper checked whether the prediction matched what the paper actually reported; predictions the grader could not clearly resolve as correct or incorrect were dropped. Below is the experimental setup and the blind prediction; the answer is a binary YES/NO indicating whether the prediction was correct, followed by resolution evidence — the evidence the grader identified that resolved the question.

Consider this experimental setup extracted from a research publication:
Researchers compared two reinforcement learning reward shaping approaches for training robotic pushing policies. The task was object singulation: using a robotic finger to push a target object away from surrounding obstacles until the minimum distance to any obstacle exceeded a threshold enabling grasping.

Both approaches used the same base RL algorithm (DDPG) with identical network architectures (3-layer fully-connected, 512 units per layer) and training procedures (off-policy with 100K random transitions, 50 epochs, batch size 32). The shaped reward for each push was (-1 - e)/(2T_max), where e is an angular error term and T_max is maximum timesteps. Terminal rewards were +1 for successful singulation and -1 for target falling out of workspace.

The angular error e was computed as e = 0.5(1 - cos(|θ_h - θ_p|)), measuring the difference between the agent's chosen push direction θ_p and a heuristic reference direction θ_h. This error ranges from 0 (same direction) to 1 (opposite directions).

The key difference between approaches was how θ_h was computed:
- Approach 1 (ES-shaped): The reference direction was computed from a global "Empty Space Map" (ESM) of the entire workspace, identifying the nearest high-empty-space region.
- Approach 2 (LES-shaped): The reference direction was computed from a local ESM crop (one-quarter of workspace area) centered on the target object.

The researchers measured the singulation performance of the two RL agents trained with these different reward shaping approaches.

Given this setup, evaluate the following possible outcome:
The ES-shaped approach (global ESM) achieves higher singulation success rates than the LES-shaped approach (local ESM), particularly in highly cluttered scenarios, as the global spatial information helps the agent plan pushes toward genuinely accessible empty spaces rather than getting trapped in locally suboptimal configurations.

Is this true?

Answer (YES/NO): YES